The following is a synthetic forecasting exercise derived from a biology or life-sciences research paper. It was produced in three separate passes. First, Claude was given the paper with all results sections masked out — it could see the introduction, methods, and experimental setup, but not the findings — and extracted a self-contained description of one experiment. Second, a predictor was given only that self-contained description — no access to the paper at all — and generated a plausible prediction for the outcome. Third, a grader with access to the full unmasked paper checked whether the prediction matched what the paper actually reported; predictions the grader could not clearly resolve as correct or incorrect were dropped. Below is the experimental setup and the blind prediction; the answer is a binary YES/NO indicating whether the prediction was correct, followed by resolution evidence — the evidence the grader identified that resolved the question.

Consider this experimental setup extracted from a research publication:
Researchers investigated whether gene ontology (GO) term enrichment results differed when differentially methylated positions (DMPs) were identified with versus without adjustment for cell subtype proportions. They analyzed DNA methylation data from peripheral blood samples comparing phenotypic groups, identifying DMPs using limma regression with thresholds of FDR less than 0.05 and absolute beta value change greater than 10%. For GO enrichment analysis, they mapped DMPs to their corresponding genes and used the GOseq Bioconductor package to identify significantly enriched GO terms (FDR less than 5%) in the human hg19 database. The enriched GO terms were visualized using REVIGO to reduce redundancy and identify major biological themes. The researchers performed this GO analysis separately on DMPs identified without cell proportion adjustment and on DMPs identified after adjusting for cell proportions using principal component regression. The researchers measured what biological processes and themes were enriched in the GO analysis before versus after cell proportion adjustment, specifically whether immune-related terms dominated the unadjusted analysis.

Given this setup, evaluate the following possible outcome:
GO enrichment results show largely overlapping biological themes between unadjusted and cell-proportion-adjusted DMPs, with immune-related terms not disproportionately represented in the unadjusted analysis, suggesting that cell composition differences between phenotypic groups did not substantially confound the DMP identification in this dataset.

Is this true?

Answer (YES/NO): NO